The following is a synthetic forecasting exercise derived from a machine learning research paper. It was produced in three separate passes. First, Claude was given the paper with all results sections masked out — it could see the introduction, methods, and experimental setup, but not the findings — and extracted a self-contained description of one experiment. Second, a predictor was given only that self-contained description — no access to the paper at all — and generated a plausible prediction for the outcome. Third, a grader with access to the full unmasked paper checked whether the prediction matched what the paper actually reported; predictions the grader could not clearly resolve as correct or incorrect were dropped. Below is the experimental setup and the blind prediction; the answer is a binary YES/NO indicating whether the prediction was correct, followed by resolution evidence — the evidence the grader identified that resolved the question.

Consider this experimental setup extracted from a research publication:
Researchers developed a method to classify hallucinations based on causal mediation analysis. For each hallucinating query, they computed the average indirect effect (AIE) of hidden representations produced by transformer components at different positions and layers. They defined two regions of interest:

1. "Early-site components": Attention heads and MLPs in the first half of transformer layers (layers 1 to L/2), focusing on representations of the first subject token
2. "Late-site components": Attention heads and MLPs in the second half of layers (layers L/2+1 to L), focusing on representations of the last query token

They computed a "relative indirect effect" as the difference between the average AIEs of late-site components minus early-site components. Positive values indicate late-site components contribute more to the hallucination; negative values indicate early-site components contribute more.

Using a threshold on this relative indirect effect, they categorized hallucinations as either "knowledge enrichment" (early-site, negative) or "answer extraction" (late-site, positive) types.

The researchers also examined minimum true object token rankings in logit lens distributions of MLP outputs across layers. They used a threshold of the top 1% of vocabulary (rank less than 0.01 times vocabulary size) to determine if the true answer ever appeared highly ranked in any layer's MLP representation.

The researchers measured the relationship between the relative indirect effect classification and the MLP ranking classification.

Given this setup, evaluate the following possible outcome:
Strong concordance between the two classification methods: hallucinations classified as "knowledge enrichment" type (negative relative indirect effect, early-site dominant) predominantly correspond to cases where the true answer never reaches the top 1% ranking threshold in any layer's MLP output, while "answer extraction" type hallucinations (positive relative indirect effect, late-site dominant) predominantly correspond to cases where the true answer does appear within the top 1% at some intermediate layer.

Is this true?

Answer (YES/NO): YES